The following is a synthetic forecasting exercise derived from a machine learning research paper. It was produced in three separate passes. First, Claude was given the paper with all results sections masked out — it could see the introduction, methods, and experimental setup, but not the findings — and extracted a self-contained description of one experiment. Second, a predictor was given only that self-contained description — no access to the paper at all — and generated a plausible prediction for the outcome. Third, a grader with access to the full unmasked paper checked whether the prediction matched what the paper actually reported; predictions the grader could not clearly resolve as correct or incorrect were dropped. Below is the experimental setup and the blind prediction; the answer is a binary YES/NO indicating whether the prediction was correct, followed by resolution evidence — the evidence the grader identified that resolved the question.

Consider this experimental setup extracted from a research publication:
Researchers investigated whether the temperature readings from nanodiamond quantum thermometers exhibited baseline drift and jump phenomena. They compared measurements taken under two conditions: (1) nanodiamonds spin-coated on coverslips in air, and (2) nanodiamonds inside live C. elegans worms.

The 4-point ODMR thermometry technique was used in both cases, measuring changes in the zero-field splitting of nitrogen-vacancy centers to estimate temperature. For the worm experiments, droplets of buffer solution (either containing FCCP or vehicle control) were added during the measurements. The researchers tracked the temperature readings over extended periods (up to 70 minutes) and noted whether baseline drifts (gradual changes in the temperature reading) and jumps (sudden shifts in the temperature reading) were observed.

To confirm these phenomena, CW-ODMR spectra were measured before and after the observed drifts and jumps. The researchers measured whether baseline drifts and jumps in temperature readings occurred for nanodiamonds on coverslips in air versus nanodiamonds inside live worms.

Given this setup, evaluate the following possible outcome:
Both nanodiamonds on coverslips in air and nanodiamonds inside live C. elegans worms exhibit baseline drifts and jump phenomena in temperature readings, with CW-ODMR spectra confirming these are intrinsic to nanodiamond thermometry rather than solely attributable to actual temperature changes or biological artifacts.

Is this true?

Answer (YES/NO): NO